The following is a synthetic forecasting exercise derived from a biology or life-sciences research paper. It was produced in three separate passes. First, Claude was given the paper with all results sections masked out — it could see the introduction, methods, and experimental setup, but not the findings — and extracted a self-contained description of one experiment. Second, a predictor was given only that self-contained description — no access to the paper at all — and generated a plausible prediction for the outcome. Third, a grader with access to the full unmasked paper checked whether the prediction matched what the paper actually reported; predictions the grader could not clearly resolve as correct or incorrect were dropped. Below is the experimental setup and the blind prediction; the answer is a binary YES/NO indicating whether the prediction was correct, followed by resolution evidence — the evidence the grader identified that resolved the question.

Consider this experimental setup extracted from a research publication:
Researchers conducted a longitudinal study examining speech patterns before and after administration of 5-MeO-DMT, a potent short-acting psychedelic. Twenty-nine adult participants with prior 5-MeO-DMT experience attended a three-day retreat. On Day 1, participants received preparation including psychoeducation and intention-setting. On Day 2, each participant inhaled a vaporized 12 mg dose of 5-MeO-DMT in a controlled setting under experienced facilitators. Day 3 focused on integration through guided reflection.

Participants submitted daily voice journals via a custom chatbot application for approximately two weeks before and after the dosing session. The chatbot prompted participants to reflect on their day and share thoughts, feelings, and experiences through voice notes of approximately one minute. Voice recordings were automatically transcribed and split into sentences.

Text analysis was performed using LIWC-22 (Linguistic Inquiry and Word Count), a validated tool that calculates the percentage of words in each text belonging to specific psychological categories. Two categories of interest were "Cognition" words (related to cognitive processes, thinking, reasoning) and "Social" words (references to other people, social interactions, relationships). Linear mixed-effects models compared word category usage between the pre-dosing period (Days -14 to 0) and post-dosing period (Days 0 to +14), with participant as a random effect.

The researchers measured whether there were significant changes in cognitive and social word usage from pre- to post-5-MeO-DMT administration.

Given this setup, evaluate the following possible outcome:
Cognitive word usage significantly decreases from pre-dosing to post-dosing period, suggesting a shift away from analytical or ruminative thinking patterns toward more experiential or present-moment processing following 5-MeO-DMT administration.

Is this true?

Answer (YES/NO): NO